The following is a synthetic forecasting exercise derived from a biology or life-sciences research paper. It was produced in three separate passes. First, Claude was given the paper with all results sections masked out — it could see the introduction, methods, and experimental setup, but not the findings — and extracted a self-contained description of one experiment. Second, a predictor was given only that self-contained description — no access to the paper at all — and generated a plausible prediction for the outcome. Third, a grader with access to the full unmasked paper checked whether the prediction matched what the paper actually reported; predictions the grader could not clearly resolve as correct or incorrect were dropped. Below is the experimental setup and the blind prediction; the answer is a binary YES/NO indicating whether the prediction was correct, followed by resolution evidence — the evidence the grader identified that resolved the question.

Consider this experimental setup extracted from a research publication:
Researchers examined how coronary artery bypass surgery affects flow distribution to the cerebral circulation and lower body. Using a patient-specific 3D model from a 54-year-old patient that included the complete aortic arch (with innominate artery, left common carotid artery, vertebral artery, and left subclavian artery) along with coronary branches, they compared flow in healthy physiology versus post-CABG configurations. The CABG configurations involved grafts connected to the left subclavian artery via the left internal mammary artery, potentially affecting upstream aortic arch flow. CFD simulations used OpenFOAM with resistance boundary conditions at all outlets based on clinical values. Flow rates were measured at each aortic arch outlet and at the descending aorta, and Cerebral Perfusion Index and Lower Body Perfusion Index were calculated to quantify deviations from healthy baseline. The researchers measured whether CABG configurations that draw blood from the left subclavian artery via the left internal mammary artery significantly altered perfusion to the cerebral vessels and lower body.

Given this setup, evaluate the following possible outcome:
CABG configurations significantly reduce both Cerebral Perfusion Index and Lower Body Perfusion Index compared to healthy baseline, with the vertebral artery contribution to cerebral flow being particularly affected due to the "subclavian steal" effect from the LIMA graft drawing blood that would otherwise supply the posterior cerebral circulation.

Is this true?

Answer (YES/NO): NO